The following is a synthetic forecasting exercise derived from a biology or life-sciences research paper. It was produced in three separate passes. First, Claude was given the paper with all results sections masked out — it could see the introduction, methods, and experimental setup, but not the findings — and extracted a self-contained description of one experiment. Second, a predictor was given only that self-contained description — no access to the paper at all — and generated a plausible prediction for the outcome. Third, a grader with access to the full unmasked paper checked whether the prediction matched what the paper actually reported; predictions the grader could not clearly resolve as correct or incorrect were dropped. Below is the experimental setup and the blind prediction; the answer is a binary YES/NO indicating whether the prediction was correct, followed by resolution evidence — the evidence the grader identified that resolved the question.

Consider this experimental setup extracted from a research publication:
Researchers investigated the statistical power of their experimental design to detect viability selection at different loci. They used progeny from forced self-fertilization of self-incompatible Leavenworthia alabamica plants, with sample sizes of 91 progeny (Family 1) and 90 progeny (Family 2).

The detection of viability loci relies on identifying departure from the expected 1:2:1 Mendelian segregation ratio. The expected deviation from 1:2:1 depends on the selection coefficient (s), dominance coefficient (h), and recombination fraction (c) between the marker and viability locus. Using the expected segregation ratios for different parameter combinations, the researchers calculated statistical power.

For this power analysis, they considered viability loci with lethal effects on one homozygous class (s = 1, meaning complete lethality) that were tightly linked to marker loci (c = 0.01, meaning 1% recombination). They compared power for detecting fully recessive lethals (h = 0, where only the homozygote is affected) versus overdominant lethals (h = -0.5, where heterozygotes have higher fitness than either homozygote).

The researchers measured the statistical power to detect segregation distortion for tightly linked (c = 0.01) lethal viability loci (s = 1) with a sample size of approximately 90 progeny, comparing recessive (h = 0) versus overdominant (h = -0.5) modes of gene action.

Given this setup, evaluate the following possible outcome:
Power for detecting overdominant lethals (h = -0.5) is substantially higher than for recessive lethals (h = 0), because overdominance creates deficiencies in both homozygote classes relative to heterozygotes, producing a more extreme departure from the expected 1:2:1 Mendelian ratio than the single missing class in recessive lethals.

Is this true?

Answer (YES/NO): YES